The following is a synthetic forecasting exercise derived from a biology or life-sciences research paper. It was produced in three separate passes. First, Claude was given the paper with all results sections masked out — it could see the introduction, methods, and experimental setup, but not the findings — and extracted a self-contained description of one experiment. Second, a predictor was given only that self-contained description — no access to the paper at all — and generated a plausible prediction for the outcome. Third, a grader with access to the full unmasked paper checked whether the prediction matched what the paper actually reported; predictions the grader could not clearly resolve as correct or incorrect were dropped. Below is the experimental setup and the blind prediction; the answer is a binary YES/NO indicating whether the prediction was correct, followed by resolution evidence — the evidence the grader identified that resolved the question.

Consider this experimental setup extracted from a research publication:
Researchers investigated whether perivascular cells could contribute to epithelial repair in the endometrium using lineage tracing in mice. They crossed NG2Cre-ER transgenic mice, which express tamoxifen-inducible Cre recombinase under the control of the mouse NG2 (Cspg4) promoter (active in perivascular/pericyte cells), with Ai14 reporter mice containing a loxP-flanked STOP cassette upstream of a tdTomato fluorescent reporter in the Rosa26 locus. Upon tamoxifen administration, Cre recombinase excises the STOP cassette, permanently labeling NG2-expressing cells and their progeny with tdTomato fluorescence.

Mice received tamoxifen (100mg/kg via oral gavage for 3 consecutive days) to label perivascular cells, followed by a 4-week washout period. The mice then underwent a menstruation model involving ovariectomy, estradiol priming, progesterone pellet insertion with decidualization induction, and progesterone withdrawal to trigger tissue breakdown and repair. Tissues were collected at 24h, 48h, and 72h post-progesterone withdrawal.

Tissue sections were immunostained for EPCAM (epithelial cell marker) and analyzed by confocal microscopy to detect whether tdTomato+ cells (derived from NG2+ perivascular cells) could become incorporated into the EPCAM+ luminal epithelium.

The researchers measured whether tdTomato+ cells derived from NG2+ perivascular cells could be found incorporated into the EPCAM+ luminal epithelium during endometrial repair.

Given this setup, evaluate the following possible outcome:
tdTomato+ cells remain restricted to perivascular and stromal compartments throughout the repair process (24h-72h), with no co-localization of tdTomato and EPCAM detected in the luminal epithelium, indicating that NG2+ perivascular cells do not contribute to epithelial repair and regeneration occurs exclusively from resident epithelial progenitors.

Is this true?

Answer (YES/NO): YES